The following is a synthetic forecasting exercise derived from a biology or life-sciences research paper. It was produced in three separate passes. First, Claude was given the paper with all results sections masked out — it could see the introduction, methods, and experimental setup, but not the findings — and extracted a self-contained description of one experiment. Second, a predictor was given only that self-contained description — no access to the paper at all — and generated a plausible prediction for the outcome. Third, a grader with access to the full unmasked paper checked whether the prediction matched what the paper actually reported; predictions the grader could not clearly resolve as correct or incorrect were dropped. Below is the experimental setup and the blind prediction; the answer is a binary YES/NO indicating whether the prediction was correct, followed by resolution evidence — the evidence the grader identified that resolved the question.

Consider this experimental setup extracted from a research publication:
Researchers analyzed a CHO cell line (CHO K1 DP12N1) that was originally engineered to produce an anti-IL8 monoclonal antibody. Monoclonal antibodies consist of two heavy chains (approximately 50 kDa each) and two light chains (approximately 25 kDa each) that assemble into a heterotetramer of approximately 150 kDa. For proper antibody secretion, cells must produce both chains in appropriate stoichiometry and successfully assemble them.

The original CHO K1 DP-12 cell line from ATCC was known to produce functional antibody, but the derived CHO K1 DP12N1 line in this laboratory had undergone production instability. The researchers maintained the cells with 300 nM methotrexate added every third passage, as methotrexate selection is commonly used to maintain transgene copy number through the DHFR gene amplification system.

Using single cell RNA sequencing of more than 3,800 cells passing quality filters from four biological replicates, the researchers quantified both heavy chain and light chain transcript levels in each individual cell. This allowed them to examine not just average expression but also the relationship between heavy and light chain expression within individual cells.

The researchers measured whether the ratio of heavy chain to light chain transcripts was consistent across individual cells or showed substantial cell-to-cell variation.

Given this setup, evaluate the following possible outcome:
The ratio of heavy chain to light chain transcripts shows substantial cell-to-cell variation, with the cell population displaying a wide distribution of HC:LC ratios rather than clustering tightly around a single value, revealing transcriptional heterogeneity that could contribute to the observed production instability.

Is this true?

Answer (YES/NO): YES